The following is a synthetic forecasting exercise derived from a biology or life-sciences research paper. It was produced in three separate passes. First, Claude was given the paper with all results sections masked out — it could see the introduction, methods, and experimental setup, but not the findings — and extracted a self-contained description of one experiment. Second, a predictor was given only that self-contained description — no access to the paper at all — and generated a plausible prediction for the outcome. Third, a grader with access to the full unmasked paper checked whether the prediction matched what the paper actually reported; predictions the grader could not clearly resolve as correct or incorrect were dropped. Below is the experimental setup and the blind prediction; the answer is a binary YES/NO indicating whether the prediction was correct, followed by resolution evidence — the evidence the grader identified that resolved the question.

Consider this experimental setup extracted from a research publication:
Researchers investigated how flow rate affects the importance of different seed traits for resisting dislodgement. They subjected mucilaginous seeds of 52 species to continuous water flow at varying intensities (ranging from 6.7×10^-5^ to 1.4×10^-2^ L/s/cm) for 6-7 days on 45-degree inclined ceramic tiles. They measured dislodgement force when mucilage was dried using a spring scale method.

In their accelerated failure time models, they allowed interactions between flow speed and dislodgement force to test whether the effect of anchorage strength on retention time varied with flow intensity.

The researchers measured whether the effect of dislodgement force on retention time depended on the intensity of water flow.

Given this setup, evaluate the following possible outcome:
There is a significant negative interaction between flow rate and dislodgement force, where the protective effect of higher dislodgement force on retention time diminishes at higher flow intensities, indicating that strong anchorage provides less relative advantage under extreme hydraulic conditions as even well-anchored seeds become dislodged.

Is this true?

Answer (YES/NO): NO